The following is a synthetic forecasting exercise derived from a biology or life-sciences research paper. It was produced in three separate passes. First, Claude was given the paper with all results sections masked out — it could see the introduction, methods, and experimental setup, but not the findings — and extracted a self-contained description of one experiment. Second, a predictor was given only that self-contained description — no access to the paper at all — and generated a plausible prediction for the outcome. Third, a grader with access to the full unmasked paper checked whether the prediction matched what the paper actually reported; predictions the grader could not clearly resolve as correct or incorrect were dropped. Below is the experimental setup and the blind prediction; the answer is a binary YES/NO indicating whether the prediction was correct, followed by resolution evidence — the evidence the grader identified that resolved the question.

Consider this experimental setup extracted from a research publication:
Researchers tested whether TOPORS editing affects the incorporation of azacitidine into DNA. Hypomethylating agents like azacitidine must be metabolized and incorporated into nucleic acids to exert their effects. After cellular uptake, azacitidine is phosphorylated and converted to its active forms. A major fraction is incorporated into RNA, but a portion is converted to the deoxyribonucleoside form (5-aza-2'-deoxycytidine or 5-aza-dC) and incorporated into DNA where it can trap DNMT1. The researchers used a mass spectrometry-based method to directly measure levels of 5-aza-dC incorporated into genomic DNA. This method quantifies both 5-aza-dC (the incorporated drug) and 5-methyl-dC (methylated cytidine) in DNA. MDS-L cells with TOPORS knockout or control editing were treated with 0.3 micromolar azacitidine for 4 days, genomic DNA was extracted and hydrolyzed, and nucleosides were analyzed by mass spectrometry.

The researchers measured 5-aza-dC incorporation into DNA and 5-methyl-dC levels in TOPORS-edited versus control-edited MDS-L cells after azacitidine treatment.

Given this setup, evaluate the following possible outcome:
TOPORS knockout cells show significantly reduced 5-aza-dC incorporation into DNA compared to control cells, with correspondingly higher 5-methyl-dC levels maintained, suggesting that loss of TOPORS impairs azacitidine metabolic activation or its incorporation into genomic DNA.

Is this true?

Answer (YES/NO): NO